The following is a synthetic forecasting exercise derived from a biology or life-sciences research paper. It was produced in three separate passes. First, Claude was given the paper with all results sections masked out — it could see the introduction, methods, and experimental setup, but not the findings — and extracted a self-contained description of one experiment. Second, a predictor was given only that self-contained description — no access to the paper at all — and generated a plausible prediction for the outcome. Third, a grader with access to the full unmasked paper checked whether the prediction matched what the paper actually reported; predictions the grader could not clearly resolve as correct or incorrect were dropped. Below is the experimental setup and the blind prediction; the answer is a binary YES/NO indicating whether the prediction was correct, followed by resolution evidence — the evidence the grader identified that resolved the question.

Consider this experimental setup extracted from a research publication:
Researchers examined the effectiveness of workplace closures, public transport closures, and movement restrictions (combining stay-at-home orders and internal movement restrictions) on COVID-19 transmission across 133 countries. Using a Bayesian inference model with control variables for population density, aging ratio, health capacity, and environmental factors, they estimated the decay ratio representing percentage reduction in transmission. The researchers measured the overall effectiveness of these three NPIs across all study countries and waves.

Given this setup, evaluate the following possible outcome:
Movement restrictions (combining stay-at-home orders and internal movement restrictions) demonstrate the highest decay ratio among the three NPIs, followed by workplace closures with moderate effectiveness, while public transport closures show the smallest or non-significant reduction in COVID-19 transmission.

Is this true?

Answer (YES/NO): NO